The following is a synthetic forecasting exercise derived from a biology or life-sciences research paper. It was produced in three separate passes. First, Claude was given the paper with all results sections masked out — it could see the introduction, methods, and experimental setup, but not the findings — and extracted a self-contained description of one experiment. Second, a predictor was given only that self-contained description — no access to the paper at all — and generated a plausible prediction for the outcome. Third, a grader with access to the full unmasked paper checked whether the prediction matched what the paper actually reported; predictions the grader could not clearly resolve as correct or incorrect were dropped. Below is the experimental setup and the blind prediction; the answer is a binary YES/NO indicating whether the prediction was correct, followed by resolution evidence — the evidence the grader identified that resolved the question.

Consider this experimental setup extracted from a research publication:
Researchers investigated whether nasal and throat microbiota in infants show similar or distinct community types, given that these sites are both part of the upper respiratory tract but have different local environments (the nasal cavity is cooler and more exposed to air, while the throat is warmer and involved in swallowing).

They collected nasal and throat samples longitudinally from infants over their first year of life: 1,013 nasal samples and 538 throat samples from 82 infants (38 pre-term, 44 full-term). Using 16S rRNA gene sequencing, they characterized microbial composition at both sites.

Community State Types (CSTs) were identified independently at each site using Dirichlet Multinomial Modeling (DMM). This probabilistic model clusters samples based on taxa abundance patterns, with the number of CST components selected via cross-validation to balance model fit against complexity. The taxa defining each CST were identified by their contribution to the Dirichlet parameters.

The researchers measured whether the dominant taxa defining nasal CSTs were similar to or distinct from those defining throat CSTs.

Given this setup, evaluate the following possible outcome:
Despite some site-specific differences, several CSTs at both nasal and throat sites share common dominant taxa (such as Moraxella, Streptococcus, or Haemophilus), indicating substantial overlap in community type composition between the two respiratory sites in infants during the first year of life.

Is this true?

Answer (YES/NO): NO